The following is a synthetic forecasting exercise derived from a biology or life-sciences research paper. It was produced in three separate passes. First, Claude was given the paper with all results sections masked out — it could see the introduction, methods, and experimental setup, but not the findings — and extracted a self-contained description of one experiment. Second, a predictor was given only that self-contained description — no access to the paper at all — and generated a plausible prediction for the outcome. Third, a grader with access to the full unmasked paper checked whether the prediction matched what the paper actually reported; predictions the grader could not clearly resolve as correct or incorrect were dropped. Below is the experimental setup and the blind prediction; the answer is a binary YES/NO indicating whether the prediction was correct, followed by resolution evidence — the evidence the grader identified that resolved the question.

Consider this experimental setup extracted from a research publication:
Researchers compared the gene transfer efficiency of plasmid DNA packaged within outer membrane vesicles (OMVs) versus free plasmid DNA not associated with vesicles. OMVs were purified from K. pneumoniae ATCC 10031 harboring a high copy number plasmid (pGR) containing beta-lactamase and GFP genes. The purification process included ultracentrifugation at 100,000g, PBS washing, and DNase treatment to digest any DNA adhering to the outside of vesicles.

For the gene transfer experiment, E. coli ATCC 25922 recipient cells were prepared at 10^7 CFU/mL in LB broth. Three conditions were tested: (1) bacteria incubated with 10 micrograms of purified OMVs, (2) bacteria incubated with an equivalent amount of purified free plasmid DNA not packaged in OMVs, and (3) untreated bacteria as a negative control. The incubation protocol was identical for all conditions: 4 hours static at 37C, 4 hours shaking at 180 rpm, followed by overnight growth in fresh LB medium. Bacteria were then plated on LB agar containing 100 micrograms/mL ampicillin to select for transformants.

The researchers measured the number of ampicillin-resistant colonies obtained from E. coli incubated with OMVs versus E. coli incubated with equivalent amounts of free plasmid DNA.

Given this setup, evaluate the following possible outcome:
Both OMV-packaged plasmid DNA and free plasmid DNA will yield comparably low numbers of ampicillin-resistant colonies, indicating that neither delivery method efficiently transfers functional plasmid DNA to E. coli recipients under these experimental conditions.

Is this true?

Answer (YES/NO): NO